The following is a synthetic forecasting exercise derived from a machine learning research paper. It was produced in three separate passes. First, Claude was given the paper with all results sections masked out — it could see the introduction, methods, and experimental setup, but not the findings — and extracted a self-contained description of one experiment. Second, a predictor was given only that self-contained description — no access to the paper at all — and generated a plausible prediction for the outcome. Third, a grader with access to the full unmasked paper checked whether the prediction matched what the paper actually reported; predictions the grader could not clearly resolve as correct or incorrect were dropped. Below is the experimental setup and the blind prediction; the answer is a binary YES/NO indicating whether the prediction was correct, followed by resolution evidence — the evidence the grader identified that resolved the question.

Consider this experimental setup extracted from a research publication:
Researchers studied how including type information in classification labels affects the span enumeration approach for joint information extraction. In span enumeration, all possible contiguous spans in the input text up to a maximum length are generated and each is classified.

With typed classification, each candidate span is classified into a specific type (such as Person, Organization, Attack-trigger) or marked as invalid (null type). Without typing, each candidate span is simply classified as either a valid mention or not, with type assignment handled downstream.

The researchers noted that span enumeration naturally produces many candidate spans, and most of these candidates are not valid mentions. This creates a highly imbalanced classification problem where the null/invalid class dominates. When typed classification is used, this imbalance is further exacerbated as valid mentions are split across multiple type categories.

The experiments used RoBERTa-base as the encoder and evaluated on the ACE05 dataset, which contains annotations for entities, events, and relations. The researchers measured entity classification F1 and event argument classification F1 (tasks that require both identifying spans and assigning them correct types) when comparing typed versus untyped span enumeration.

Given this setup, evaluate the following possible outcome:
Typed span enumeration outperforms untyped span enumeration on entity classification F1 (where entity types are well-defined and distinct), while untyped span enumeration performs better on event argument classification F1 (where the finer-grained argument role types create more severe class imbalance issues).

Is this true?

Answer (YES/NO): YES